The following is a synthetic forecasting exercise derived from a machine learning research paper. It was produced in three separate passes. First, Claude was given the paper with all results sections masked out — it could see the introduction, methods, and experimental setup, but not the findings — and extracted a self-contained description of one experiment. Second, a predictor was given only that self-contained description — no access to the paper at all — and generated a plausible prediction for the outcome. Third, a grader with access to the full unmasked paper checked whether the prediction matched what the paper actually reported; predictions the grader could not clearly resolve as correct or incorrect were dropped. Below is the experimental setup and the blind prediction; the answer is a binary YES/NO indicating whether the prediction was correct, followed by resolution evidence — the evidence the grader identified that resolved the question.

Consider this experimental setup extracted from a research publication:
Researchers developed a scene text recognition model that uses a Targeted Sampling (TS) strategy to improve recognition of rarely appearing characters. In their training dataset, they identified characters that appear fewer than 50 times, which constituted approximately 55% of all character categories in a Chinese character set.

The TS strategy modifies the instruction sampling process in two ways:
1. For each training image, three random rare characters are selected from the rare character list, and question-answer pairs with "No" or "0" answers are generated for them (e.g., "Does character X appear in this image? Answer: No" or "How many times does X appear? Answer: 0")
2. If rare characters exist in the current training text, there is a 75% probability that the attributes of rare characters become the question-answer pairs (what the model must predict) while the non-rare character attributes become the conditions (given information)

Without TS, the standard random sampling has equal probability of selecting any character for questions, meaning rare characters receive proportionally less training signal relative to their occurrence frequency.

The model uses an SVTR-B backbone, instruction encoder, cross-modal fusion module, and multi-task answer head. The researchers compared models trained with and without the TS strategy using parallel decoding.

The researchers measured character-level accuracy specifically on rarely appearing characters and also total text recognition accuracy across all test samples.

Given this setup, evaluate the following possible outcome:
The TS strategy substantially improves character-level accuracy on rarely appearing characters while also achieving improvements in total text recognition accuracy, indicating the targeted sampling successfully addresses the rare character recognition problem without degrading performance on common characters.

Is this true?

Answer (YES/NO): YES